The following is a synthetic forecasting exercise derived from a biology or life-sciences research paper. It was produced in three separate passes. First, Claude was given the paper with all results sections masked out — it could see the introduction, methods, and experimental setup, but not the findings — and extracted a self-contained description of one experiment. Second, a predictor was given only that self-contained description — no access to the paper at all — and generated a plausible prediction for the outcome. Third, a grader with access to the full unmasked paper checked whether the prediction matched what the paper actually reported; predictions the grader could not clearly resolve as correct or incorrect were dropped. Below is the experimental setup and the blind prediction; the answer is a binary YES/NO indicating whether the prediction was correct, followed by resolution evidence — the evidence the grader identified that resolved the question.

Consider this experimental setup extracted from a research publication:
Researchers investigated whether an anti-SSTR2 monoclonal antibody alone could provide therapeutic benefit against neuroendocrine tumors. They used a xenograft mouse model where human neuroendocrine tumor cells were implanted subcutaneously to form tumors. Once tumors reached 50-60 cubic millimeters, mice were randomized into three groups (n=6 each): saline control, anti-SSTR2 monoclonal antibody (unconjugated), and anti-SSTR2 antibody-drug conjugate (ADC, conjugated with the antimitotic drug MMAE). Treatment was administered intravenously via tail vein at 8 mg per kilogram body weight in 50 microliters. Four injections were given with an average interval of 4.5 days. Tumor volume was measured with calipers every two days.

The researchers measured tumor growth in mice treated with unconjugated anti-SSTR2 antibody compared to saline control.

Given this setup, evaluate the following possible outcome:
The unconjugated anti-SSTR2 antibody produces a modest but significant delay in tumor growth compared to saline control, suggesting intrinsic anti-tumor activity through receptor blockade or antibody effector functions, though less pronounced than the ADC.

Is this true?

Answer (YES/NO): NO